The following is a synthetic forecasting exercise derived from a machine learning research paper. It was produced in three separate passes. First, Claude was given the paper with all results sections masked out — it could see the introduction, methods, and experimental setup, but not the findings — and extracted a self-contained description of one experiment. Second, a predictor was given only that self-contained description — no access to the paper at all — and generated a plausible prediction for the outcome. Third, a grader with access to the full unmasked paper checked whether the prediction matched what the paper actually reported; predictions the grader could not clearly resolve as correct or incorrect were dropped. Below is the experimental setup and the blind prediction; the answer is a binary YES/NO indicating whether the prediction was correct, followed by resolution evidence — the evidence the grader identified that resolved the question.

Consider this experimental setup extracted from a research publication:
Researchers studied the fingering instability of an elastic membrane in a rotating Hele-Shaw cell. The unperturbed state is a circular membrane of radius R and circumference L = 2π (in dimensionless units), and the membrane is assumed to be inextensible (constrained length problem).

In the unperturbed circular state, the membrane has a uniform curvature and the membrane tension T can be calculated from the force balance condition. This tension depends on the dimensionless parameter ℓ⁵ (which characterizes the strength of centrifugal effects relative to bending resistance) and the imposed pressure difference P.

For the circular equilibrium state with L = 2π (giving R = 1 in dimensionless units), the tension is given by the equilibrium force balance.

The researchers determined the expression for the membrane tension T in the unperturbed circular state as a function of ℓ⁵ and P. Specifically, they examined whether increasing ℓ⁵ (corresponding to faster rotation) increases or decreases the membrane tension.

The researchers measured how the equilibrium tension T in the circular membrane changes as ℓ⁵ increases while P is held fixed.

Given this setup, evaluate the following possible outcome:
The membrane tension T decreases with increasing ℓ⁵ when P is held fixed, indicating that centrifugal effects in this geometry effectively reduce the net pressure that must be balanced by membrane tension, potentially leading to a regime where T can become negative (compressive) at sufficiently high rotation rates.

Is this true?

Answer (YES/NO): YES